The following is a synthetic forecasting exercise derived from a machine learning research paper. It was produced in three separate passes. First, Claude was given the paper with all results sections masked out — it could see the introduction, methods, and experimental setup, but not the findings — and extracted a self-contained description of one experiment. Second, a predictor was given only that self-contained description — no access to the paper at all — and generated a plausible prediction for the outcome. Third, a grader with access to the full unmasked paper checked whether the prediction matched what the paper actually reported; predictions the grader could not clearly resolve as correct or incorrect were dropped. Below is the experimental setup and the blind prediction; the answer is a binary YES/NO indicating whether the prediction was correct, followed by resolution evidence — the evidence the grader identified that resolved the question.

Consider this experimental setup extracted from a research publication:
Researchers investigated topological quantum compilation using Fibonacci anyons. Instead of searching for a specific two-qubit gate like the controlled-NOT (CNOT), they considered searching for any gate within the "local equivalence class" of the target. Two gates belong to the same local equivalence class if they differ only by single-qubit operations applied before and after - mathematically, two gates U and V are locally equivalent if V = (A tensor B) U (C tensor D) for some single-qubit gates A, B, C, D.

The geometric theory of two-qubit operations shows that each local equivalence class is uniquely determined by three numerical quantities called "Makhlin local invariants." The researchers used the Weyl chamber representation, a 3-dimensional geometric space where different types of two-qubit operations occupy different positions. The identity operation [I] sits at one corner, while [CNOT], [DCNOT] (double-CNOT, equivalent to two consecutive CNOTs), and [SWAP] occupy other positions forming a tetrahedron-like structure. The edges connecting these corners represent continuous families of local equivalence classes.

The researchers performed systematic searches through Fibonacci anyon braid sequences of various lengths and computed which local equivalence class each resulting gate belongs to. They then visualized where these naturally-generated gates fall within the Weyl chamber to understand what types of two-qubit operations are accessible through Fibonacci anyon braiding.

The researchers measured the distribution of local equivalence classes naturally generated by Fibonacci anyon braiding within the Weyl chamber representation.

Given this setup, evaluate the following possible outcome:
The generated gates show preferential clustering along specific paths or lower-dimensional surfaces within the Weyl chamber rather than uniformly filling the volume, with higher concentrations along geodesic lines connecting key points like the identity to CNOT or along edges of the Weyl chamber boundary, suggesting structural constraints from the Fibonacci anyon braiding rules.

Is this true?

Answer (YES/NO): YES